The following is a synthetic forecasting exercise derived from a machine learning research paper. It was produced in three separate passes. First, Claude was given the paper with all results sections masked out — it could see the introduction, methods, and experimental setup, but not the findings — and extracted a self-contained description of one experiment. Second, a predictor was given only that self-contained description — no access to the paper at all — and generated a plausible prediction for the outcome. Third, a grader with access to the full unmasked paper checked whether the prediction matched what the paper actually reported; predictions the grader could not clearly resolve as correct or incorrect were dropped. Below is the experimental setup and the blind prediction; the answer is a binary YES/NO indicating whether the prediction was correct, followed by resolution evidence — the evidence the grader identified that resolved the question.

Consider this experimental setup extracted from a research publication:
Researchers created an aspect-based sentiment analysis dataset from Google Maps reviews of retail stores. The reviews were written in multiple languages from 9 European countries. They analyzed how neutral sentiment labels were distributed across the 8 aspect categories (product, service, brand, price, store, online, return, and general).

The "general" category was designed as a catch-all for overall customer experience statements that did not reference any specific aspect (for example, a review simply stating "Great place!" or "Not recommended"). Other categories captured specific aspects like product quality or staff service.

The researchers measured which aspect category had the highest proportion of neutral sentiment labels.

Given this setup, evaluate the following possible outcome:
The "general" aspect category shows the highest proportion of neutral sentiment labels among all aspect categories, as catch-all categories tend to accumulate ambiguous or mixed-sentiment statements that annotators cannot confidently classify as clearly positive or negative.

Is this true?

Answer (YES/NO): YES